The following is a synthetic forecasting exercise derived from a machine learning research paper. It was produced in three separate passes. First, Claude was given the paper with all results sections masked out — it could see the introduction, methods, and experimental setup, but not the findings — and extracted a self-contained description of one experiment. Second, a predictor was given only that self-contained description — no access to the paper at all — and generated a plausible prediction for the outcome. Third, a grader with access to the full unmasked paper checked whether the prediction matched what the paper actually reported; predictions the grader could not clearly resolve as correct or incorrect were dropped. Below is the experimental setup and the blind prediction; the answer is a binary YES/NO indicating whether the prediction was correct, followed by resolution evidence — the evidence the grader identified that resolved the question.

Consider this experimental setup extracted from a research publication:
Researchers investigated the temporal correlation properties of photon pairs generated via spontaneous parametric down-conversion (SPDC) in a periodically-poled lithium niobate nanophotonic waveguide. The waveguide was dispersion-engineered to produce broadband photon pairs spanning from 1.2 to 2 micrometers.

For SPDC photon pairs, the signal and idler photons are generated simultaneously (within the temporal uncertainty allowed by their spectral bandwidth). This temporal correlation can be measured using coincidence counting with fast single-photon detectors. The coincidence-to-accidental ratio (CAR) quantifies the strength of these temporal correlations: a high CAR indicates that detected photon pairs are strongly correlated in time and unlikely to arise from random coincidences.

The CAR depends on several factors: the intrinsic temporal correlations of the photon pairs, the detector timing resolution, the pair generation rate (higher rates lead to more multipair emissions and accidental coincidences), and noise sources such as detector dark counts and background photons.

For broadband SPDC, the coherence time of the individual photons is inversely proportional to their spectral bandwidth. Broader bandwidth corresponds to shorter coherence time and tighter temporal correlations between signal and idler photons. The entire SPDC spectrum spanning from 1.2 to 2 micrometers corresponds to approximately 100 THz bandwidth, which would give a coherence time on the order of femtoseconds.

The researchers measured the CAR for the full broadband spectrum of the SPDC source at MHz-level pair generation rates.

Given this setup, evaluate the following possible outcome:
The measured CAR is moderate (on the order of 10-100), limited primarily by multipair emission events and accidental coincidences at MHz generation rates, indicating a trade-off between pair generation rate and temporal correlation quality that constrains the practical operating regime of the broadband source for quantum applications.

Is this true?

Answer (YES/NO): NO